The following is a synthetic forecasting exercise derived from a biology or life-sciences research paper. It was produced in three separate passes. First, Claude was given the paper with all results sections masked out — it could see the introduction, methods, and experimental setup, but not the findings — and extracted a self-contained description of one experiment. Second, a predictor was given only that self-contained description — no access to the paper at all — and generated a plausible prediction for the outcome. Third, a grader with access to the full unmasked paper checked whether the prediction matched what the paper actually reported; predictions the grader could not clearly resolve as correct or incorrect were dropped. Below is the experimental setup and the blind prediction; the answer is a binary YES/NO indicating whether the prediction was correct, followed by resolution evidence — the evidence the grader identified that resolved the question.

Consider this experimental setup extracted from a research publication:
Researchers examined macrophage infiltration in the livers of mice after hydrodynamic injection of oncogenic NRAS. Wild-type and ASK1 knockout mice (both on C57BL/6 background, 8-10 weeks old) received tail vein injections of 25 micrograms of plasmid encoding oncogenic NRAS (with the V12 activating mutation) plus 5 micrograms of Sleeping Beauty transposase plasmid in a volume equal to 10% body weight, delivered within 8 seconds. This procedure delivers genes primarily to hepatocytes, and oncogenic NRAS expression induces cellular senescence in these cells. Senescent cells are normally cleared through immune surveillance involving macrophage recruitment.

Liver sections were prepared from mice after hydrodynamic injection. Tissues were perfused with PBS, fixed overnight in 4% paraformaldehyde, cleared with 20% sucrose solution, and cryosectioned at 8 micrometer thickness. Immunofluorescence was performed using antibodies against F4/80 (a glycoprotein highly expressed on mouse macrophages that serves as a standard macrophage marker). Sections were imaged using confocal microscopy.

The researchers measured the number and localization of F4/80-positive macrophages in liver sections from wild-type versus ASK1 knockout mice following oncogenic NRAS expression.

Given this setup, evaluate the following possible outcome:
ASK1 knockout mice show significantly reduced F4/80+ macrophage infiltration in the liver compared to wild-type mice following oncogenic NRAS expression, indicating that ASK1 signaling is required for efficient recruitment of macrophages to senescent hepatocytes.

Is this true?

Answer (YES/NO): YES